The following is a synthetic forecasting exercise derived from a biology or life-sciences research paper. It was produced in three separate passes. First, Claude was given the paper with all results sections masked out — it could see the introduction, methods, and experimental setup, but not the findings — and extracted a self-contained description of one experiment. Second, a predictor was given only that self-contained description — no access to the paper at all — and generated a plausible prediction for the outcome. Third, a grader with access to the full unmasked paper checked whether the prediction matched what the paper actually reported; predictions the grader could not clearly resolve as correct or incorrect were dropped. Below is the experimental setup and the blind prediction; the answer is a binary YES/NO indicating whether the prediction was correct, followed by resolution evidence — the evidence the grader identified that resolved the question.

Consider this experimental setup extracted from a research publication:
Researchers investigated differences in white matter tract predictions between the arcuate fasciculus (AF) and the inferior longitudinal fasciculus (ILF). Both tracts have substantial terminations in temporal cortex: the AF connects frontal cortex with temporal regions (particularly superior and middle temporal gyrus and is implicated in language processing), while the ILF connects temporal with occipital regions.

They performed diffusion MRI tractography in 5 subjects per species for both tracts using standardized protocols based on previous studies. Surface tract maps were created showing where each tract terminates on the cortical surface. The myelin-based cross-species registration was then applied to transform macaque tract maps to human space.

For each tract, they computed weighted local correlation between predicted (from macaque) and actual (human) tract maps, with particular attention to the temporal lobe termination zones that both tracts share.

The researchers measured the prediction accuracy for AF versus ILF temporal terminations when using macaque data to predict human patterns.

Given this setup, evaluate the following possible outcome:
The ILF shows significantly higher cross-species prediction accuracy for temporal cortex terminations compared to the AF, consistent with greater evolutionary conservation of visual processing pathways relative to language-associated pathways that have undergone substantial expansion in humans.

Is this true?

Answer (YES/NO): YES